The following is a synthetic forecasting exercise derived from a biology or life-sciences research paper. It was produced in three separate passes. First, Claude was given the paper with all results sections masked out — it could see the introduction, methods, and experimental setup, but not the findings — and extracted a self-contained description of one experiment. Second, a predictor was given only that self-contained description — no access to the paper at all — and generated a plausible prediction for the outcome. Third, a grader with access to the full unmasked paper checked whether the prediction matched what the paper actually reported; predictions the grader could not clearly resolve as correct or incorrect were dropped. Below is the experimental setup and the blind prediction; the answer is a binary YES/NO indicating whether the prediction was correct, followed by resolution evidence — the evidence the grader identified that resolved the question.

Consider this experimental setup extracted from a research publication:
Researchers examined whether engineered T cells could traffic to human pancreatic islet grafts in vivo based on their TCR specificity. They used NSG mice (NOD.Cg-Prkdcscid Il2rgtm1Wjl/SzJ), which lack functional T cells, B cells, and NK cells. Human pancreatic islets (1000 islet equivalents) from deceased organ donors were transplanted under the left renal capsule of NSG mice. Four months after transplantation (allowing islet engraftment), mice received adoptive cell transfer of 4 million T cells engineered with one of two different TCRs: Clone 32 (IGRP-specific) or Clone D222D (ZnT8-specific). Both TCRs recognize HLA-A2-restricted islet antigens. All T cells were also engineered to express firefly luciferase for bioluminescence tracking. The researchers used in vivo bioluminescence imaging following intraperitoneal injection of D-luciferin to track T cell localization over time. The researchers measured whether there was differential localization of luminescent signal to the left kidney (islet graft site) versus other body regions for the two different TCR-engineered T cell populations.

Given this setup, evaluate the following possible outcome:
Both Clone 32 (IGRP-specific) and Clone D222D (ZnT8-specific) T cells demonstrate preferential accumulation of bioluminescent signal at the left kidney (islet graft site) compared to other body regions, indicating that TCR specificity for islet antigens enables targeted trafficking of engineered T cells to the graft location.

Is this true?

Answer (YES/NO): NO